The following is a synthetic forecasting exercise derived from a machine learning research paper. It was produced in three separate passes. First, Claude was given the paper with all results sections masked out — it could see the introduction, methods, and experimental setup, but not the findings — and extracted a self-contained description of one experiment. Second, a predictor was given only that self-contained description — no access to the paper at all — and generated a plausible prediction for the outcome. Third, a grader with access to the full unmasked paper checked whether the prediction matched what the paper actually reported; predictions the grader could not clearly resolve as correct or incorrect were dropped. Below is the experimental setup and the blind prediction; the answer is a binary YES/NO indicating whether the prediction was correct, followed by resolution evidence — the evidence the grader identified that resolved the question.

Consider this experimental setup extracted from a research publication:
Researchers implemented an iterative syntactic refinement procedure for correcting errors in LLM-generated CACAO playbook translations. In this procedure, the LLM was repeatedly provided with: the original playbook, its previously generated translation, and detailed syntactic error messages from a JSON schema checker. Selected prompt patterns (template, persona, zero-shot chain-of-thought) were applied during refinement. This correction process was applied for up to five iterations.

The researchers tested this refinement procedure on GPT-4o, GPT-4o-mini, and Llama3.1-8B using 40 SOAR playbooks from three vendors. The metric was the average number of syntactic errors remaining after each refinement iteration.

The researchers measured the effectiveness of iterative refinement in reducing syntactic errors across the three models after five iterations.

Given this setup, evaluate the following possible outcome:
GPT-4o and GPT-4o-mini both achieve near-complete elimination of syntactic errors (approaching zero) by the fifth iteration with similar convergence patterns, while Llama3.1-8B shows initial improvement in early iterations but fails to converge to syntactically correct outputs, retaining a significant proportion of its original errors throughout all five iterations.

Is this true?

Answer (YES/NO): NO